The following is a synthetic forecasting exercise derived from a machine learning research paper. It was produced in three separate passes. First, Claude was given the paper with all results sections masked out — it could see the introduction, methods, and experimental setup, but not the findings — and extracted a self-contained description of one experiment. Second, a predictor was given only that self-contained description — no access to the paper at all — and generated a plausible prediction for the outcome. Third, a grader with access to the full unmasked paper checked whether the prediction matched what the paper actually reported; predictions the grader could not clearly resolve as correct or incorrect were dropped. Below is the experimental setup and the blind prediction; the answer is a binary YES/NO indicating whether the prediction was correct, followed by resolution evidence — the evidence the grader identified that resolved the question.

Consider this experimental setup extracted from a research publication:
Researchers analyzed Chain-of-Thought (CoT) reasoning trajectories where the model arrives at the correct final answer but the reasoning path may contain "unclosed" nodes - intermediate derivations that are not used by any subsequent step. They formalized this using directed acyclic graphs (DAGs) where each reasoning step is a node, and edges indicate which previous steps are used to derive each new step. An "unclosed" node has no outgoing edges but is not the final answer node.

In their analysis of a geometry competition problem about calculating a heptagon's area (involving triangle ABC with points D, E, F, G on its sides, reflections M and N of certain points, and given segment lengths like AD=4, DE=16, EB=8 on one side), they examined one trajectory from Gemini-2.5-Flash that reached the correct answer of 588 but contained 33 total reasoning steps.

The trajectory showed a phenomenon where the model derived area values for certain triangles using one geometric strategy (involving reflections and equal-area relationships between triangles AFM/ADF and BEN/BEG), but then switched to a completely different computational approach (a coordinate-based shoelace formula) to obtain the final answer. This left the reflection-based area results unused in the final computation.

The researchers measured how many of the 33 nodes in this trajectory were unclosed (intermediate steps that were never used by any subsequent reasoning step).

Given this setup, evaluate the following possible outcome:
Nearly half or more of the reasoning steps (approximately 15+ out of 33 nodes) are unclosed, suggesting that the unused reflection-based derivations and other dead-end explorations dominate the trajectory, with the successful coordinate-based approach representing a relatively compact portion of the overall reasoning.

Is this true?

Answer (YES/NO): NO